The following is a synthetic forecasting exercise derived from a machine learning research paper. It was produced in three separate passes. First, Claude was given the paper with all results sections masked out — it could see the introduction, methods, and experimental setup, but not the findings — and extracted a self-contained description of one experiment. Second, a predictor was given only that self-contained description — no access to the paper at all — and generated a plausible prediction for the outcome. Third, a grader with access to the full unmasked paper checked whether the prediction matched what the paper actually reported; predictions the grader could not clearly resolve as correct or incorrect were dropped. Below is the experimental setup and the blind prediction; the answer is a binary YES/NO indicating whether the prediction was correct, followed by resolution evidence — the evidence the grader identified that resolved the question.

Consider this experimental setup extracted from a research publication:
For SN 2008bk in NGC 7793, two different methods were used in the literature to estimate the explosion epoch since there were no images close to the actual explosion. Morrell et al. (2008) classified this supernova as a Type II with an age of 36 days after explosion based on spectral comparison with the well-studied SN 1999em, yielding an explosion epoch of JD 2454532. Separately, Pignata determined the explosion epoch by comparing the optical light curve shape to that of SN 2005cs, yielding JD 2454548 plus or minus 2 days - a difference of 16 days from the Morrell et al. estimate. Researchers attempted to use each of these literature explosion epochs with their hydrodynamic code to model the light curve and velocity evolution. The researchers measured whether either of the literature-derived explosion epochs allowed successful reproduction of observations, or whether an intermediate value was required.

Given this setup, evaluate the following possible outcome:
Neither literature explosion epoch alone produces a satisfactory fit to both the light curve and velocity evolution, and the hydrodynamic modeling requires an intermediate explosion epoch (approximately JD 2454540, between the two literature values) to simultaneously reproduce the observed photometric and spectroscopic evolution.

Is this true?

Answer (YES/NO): YES